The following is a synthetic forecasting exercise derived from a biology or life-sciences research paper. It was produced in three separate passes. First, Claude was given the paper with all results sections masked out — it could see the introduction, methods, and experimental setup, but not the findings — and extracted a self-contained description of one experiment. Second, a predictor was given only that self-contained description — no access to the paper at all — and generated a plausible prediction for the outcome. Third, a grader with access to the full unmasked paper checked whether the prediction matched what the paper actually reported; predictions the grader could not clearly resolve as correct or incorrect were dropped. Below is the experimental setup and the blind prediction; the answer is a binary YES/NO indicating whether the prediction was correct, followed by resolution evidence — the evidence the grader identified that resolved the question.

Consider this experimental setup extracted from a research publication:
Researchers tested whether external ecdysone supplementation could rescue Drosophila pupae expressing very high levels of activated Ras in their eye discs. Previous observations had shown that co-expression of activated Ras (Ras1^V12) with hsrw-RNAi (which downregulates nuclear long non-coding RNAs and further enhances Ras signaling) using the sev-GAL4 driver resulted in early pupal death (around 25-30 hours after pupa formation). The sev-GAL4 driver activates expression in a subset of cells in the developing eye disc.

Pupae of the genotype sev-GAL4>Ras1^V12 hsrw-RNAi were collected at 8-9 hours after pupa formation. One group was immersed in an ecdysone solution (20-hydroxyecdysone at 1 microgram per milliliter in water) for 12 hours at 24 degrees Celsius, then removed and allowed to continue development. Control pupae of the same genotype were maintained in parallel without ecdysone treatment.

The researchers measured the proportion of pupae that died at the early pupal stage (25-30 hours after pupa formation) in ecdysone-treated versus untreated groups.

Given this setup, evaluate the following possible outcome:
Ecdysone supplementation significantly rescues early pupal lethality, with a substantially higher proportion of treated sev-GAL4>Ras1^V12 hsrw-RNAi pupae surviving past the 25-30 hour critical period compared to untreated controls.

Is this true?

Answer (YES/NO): NO